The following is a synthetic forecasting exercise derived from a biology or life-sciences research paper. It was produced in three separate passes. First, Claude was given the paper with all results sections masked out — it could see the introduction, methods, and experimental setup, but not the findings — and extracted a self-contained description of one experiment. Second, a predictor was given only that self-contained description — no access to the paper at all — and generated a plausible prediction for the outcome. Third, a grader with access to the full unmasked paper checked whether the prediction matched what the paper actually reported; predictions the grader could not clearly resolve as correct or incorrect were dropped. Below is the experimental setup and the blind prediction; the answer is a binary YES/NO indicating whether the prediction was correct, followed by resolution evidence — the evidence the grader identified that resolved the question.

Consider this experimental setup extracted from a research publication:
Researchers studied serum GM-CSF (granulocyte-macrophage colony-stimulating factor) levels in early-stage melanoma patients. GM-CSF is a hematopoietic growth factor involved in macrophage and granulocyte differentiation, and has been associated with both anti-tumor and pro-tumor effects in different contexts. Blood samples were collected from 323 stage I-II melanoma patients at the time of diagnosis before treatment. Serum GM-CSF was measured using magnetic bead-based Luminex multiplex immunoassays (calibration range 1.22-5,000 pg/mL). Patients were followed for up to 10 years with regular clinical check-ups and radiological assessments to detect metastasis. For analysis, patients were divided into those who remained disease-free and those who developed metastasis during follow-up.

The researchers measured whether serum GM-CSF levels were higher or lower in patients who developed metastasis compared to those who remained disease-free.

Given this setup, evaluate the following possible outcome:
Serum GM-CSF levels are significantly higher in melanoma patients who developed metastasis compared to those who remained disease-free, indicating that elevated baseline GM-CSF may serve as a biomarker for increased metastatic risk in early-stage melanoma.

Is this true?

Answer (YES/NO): NO